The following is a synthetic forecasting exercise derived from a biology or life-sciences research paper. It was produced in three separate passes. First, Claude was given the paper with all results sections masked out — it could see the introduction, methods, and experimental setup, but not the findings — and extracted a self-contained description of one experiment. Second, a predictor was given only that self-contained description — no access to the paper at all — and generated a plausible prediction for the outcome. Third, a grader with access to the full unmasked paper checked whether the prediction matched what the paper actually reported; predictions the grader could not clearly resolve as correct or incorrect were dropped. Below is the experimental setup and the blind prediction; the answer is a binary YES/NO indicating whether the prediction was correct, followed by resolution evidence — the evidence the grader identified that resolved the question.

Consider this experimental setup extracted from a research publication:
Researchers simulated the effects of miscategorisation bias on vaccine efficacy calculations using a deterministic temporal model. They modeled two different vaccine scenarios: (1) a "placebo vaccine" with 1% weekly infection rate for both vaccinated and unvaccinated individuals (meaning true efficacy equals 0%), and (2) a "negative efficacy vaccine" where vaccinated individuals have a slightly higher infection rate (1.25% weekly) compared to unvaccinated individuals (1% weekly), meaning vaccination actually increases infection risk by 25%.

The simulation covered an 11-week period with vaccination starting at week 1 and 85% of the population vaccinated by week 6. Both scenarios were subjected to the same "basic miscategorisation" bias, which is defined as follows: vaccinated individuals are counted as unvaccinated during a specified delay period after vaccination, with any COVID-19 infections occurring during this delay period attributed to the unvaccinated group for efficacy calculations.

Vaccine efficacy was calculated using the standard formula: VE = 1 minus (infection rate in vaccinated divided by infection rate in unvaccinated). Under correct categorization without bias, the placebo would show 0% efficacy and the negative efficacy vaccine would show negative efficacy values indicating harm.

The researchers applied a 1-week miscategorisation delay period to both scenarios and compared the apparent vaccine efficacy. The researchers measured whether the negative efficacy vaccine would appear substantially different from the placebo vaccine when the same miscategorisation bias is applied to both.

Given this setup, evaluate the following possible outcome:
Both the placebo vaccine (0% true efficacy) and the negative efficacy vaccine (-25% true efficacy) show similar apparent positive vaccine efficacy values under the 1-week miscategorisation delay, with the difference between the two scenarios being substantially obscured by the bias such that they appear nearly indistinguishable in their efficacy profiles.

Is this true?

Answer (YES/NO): NO